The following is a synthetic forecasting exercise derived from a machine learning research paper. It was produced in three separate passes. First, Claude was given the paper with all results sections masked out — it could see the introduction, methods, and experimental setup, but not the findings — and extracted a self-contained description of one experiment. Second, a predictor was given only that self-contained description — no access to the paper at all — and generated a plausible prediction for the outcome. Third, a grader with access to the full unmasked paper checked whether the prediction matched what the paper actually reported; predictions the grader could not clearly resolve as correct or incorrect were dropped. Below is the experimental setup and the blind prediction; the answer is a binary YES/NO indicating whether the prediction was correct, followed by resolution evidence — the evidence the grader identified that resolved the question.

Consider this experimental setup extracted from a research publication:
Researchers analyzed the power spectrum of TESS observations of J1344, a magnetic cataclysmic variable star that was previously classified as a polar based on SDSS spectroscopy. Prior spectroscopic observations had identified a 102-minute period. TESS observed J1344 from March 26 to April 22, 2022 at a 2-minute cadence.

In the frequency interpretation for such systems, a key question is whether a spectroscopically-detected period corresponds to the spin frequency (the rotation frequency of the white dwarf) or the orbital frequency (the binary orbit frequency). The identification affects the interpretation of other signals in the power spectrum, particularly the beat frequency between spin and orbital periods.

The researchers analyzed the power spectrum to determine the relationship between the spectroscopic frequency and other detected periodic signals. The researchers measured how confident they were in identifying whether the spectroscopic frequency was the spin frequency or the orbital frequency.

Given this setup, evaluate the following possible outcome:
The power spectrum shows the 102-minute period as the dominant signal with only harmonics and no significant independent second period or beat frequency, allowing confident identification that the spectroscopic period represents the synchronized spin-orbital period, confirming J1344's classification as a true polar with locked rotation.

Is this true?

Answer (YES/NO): NO